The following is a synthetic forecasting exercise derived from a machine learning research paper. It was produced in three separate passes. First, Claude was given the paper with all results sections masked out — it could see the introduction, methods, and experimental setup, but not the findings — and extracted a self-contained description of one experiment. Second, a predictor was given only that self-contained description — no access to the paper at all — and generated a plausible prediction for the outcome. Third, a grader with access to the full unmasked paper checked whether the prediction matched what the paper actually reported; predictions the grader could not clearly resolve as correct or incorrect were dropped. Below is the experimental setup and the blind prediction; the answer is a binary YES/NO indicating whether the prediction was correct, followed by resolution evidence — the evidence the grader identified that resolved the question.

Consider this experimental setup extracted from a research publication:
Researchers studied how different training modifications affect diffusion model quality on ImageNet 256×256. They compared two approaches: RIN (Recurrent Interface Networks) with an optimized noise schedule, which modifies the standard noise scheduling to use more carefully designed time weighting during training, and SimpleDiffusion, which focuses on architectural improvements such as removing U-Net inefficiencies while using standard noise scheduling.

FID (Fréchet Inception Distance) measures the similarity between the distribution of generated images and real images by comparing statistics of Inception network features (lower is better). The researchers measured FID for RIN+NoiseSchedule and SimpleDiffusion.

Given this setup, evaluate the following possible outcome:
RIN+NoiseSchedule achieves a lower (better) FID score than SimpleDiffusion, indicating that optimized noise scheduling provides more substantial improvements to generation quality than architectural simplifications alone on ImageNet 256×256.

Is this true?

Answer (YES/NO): NO